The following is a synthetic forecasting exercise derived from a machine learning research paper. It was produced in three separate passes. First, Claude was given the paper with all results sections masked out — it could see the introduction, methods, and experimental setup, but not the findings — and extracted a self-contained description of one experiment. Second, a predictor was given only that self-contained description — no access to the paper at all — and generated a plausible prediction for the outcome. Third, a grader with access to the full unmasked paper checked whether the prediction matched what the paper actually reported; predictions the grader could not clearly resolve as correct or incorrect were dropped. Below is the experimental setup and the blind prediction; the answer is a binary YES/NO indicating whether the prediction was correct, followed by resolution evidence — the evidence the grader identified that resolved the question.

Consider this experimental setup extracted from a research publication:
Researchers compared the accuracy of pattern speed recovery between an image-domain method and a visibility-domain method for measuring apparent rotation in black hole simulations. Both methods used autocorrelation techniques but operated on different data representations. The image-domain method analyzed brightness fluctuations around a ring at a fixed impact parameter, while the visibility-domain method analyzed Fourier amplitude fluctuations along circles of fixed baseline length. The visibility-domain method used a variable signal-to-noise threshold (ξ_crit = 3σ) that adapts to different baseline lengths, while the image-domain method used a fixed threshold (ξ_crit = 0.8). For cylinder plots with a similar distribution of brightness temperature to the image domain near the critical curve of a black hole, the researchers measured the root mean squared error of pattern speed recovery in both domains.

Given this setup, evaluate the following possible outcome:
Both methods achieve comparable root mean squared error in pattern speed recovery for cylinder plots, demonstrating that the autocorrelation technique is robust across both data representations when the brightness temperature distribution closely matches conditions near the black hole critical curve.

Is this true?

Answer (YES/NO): NO